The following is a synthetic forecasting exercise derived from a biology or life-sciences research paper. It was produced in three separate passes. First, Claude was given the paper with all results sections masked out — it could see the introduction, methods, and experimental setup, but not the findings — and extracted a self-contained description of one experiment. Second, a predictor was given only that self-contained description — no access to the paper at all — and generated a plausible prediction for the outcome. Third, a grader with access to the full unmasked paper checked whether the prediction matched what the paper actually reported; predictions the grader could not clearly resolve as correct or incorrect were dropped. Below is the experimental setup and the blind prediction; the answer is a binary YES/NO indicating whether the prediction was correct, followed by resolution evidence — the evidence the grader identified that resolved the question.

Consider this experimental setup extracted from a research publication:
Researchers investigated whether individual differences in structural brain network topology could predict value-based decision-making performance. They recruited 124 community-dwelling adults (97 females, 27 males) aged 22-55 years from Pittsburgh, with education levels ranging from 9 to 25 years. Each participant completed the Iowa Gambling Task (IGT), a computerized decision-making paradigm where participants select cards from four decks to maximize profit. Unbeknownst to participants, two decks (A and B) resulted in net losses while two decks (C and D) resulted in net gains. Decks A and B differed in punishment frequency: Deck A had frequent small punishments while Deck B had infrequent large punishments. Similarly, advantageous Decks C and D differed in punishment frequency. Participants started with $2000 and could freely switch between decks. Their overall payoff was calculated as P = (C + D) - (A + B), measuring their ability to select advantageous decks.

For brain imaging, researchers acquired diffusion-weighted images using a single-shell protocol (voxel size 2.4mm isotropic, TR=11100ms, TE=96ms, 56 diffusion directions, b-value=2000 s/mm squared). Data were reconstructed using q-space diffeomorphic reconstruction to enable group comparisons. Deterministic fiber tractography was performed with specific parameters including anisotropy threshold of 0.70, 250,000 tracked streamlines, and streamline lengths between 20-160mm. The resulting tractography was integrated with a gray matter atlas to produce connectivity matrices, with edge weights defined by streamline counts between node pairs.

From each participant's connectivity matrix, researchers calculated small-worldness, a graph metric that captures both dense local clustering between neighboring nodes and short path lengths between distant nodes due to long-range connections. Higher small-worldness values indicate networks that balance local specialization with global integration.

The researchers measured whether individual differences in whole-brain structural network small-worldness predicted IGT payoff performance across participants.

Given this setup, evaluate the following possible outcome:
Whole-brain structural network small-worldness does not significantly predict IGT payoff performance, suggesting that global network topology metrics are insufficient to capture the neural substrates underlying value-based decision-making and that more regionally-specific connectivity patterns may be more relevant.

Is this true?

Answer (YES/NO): NO